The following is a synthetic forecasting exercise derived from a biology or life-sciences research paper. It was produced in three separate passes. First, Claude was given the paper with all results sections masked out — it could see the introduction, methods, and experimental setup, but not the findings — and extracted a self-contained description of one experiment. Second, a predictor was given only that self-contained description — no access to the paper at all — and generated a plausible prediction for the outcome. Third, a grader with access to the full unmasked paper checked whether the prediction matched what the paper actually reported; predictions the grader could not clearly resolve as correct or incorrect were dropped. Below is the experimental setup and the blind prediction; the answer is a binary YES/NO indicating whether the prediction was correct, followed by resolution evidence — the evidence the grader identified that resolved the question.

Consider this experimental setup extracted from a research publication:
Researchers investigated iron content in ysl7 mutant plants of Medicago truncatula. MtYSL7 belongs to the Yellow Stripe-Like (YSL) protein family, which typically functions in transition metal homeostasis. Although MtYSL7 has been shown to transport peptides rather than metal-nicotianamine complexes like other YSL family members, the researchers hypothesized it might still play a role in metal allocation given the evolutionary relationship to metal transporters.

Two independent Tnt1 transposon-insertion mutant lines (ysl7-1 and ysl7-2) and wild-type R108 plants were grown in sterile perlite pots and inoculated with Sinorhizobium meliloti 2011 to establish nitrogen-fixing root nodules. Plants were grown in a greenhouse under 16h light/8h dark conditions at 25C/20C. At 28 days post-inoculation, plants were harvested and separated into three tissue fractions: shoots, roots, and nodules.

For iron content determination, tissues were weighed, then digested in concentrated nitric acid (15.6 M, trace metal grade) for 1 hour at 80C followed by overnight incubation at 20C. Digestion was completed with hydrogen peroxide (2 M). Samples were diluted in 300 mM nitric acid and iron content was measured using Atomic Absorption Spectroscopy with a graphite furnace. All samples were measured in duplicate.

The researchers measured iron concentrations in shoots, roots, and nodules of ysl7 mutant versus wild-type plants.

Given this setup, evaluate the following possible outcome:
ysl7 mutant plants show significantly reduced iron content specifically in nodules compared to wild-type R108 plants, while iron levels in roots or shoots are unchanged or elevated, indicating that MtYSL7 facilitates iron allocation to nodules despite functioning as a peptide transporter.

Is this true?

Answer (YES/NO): NO